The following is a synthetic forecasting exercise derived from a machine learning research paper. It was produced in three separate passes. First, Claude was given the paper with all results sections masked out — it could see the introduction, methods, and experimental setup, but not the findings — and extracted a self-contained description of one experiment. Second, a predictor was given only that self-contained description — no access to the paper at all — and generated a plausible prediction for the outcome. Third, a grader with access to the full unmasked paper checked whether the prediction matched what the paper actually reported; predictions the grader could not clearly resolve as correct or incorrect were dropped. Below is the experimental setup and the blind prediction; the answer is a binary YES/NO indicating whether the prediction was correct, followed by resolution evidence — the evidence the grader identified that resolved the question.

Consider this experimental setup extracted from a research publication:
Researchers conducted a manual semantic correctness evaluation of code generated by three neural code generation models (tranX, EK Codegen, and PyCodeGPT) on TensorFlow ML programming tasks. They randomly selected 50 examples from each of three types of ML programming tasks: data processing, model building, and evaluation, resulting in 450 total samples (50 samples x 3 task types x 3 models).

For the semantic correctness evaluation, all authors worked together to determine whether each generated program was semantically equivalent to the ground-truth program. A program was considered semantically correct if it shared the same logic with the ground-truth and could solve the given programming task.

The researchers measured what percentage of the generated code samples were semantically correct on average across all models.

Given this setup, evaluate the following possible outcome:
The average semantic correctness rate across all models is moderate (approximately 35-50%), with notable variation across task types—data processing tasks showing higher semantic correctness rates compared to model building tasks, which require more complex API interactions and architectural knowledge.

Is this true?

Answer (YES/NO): NO